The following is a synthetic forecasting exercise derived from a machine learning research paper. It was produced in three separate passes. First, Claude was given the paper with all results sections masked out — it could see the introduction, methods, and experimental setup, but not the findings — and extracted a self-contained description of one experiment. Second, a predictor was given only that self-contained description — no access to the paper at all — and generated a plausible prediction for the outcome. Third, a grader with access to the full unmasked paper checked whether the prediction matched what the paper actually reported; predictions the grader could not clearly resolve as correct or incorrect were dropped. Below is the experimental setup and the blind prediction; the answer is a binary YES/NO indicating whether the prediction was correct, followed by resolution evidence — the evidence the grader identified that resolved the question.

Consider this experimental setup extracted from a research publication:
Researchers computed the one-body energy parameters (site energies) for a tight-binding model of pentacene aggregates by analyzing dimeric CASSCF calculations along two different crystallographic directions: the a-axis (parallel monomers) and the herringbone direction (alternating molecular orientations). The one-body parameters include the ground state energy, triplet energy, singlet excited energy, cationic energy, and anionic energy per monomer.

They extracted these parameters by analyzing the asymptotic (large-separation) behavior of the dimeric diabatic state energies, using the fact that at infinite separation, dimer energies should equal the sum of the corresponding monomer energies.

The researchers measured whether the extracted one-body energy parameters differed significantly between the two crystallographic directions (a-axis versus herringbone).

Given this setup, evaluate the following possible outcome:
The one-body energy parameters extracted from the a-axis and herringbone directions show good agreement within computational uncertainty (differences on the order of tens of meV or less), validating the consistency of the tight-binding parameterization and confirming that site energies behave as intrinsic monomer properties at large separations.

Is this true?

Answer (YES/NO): YES